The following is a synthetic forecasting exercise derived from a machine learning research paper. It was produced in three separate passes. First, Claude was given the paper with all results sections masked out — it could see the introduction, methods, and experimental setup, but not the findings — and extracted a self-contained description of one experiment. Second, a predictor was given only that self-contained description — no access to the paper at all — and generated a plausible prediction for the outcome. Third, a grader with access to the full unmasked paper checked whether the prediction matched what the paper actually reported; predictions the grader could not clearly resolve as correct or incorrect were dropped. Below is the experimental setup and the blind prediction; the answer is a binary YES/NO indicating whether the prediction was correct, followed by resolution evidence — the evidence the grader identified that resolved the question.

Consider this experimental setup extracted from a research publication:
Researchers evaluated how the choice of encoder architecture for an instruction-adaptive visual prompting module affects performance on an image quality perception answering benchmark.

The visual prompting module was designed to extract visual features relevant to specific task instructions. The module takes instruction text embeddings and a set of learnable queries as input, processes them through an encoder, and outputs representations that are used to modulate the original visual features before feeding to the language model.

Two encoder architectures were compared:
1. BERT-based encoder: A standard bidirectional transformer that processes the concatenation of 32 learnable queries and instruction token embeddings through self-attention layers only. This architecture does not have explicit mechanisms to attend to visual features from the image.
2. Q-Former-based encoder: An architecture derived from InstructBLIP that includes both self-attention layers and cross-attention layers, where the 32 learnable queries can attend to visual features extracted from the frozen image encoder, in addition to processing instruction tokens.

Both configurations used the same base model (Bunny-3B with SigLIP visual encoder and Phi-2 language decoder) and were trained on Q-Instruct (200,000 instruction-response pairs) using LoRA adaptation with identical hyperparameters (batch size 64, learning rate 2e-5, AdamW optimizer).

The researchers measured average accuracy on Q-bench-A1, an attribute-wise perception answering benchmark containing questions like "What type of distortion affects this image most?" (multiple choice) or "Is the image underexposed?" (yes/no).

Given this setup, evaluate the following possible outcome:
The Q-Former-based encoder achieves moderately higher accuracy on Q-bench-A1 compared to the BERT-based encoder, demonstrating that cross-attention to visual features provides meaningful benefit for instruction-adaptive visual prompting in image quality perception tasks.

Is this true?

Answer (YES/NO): YES